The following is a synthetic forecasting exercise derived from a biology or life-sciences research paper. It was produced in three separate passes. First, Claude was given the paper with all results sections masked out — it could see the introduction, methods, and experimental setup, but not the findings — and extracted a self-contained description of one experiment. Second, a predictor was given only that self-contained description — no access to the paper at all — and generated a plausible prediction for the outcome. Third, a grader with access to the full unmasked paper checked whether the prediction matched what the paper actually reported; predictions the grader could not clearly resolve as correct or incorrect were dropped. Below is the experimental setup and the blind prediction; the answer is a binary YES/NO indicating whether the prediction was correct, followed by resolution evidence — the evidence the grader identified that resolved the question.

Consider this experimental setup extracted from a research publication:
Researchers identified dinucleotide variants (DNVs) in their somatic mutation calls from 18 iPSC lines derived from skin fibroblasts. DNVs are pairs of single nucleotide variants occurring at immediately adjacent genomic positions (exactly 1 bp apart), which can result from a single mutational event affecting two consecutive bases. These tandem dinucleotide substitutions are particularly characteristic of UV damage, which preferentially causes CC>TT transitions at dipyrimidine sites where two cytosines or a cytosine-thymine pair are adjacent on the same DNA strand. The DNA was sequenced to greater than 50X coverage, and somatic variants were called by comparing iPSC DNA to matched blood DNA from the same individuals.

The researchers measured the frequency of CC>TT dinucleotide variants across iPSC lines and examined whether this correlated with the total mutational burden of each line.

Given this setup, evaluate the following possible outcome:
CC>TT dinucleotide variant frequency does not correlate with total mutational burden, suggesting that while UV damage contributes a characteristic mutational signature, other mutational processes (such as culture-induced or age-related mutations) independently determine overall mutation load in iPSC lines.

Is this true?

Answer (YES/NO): NO